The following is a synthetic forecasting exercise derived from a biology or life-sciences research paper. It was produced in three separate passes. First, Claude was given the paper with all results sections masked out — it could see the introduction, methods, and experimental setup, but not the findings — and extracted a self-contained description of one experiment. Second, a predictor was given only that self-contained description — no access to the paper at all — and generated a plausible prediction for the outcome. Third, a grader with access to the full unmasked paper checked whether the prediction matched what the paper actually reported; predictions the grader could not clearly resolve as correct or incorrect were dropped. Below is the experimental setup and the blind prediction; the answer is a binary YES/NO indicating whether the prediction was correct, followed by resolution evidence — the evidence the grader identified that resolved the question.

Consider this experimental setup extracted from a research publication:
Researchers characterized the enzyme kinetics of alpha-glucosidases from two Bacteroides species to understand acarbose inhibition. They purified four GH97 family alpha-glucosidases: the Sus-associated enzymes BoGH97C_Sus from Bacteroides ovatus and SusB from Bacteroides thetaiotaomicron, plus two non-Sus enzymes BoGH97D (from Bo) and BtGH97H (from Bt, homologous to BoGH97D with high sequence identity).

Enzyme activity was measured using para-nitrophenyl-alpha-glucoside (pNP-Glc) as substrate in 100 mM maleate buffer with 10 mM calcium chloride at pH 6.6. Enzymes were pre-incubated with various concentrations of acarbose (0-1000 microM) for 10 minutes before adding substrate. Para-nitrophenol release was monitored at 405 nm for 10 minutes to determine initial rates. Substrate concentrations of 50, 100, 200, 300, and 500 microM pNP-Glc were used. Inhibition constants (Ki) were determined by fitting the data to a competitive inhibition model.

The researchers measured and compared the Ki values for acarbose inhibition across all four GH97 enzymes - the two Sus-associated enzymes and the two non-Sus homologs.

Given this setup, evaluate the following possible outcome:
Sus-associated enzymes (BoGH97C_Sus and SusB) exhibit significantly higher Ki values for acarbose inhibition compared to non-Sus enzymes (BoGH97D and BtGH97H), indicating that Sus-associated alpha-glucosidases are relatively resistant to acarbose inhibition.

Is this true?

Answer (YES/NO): NO